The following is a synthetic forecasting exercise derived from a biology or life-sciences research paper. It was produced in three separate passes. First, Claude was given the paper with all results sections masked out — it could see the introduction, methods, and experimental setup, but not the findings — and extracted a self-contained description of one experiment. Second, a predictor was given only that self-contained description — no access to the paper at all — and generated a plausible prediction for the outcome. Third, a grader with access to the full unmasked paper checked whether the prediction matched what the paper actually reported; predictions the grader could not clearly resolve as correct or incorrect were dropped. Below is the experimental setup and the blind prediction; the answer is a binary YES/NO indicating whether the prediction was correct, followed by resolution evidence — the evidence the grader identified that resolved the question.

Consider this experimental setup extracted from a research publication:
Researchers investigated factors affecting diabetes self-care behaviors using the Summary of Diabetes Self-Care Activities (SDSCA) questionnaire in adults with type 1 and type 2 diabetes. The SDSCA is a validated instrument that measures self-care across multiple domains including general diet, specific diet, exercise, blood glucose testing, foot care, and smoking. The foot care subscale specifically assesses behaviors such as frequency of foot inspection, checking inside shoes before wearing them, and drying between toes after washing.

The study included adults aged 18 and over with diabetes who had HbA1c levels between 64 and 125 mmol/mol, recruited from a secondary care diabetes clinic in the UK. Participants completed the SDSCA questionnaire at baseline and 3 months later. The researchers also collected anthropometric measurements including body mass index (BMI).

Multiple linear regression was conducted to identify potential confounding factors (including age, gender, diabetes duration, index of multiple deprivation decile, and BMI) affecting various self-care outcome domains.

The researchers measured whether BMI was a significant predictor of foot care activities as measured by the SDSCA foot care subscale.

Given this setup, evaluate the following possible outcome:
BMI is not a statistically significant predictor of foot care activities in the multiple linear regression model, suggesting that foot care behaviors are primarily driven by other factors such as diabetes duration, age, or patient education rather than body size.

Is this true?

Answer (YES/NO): NO